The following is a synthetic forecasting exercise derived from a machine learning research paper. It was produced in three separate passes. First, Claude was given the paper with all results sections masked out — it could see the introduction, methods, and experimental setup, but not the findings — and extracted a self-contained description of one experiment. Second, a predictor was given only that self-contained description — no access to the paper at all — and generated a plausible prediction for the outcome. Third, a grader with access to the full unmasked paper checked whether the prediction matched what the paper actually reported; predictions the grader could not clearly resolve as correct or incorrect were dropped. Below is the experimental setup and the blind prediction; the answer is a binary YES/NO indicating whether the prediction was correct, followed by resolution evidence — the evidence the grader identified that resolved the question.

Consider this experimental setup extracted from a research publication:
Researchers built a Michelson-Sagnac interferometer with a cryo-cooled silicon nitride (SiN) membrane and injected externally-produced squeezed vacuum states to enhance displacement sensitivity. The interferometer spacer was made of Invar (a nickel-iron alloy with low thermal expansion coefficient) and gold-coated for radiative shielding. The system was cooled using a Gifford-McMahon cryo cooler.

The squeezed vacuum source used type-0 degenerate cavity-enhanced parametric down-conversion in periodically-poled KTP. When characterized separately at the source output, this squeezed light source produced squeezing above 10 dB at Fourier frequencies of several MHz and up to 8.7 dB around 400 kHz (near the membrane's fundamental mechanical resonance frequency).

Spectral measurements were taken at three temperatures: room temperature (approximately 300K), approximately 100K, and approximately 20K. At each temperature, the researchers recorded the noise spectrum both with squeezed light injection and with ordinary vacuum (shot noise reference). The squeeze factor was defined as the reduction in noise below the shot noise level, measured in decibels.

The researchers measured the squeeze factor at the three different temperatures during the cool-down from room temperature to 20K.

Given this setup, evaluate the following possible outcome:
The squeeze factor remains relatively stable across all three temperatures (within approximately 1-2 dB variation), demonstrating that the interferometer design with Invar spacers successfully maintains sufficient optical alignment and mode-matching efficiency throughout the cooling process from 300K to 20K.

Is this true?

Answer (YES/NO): YES